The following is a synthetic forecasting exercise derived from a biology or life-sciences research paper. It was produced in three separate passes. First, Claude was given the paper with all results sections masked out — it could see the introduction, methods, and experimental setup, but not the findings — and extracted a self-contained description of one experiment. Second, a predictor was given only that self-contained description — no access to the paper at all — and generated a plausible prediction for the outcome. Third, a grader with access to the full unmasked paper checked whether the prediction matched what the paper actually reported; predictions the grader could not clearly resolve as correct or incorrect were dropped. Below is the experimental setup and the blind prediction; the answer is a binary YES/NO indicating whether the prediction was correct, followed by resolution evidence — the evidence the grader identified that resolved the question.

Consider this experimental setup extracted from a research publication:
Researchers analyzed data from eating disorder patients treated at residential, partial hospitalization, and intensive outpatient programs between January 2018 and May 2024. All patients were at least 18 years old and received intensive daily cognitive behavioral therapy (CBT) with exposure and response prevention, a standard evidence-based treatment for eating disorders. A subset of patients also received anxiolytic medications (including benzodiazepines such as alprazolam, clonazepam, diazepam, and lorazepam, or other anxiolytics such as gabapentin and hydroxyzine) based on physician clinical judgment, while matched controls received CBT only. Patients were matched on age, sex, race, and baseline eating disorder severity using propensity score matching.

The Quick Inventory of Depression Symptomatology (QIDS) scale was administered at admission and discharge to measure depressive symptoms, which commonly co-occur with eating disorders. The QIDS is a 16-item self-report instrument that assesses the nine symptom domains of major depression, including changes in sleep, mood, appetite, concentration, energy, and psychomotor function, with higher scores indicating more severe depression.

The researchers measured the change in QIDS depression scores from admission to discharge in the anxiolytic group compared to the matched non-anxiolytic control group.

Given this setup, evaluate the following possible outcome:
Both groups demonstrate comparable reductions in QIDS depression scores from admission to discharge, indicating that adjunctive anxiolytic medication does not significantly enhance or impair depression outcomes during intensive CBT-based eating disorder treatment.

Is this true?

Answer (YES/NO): YES